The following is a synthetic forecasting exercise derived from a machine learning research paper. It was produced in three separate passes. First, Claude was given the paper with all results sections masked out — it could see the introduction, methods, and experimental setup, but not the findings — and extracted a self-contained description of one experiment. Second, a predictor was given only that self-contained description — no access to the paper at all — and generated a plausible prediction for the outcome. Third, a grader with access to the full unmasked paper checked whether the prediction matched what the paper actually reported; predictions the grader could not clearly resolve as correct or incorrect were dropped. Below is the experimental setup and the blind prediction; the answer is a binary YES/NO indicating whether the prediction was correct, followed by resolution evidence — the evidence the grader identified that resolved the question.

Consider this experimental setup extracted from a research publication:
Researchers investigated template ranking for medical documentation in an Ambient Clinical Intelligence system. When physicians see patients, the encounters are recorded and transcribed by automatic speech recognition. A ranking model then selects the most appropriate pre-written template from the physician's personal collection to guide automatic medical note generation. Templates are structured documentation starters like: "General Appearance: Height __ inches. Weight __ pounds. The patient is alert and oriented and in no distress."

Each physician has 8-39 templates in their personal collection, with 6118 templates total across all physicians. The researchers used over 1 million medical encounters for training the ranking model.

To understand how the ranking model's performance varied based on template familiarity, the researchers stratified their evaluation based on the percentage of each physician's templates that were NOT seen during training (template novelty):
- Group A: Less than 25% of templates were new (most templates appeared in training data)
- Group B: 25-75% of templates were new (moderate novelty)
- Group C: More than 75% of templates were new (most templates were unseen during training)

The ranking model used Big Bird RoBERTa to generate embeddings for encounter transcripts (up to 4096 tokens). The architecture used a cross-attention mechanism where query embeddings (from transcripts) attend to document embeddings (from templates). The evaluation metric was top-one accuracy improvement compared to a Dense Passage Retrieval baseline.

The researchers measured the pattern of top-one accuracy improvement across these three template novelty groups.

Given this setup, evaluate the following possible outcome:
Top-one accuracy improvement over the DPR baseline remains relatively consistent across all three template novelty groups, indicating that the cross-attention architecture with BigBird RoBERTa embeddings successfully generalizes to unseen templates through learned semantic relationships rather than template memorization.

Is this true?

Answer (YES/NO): NO